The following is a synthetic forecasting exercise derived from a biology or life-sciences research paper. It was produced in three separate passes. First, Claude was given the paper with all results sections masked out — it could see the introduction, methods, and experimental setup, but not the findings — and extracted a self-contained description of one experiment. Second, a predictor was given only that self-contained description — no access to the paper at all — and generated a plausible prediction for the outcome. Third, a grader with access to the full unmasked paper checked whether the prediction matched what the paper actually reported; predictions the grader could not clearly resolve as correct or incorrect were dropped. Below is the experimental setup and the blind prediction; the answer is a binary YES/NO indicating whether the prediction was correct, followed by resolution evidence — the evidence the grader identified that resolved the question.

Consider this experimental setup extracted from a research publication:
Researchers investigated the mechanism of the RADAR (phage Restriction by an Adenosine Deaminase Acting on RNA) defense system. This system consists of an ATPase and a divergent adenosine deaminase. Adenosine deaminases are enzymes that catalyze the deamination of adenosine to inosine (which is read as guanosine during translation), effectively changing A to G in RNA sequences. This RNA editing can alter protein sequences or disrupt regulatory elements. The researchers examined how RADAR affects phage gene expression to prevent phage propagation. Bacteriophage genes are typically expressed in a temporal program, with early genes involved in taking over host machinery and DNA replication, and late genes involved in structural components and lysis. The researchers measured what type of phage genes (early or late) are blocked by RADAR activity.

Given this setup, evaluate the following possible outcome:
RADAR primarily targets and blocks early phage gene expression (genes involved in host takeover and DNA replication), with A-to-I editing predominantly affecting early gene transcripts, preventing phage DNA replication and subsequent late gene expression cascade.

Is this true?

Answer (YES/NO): YES